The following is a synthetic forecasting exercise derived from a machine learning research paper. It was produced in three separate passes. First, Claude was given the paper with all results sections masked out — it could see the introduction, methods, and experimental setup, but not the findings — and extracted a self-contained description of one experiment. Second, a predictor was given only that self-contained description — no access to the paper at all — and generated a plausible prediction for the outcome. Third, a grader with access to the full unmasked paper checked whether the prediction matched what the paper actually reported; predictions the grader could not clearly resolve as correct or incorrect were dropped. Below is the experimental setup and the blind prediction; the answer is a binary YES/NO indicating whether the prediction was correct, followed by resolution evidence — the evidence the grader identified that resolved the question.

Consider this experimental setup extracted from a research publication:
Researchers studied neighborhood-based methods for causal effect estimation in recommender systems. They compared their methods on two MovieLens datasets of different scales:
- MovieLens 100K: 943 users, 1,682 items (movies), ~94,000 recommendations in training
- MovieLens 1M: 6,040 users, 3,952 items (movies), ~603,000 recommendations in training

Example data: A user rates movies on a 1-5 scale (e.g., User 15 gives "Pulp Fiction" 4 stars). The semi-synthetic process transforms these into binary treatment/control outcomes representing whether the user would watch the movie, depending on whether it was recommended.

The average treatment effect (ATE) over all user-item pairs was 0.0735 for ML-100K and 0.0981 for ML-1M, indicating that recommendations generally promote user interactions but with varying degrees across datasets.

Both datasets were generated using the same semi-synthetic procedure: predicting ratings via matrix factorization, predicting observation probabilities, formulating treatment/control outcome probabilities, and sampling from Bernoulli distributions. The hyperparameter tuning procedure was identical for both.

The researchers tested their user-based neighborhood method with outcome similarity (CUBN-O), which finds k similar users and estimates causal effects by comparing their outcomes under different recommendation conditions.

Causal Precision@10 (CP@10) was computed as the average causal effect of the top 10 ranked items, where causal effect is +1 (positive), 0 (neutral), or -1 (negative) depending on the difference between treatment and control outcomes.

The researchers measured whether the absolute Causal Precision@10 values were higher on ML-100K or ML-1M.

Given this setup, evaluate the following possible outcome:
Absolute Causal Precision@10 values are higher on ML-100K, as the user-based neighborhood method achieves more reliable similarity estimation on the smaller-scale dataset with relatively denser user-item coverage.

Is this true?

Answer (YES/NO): YES